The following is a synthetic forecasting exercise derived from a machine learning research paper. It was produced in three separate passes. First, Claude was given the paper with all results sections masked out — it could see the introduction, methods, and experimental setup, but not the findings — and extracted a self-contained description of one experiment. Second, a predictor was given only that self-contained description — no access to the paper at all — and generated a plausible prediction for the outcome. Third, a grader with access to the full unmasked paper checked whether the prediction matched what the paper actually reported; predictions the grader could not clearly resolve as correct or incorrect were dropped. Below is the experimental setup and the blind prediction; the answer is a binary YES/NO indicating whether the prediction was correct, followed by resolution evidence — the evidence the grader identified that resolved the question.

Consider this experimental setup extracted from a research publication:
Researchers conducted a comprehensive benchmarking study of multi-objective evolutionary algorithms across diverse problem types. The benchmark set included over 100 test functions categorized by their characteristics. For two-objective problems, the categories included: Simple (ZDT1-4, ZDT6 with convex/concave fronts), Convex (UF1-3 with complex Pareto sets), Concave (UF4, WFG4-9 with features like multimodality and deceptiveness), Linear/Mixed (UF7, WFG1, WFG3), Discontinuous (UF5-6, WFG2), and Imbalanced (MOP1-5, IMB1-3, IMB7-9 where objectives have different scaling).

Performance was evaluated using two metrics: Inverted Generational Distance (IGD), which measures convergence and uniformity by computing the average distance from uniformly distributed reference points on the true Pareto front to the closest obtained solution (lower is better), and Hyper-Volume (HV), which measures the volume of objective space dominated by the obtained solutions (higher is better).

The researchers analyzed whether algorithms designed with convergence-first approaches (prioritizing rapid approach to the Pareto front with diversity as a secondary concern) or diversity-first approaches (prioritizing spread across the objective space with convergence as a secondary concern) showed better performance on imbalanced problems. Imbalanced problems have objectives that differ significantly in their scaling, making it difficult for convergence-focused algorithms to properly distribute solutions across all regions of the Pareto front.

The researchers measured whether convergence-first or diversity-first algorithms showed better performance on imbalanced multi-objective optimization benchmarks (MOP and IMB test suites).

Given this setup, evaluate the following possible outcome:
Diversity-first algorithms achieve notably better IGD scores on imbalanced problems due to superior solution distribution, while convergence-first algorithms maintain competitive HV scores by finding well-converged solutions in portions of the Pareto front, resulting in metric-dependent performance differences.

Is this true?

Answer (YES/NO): NO